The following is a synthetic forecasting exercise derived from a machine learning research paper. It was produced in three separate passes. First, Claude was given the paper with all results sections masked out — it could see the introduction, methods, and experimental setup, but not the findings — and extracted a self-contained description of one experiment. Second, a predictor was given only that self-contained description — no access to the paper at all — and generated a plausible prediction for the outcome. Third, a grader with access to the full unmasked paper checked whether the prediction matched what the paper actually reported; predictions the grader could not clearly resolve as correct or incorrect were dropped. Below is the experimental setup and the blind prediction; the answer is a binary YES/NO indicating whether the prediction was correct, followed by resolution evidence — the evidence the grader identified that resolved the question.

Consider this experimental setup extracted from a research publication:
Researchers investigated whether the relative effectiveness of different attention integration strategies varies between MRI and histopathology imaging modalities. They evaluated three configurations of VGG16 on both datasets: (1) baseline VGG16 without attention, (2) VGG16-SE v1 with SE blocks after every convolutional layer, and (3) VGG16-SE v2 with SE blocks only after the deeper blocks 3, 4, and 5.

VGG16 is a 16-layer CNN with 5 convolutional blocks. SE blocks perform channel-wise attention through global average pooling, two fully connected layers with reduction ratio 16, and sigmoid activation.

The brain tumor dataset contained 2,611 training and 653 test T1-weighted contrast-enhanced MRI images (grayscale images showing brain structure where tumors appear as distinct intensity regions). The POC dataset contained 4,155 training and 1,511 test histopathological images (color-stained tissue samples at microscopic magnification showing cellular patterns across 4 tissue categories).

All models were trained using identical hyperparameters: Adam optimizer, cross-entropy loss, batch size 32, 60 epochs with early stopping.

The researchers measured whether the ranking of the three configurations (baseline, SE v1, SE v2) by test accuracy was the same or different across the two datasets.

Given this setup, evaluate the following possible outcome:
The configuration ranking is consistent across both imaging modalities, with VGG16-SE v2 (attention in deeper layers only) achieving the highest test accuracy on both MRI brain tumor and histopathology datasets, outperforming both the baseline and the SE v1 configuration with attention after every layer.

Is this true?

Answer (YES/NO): YES